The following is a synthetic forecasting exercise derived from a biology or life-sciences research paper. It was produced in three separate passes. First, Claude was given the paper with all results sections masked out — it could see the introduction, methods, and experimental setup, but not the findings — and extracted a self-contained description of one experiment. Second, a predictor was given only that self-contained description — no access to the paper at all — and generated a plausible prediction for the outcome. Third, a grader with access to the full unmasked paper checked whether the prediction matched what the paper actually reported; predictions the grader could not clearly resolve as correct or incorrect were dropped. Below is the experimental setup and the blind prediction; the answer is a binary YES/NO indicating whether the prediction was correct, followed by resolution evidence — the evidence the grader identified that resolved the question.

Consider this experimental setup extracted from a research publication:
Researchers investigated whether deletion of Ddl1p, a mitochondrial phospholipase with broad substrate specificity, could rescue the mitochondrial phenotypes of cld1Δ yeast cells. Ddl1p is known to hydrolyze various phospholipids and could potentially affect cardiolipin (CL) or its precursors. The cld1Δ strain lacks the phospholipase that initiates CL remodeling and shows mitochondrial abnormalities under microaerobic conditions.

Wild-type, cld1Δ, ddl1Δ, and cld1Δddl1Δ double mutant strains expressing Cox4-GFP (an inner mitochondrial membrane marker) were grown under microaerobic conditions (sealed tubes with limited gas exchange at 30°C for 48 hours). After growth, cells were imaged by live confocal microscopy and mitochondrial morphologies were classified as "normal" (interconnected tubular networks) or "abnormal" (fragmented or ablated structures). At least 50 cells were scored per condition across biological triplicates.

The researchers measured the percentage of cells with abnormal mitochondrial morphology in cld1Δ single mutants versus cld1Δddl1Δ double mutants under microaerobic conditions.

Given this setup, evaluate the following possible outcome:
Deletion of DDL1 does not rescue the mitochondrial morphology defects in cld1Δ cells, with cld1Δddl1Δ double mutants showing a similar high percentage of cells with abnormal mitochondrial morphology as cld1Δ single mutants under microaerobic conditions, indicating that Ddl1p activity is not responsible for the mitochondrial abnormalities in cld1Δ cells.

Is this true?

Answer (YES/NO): NO